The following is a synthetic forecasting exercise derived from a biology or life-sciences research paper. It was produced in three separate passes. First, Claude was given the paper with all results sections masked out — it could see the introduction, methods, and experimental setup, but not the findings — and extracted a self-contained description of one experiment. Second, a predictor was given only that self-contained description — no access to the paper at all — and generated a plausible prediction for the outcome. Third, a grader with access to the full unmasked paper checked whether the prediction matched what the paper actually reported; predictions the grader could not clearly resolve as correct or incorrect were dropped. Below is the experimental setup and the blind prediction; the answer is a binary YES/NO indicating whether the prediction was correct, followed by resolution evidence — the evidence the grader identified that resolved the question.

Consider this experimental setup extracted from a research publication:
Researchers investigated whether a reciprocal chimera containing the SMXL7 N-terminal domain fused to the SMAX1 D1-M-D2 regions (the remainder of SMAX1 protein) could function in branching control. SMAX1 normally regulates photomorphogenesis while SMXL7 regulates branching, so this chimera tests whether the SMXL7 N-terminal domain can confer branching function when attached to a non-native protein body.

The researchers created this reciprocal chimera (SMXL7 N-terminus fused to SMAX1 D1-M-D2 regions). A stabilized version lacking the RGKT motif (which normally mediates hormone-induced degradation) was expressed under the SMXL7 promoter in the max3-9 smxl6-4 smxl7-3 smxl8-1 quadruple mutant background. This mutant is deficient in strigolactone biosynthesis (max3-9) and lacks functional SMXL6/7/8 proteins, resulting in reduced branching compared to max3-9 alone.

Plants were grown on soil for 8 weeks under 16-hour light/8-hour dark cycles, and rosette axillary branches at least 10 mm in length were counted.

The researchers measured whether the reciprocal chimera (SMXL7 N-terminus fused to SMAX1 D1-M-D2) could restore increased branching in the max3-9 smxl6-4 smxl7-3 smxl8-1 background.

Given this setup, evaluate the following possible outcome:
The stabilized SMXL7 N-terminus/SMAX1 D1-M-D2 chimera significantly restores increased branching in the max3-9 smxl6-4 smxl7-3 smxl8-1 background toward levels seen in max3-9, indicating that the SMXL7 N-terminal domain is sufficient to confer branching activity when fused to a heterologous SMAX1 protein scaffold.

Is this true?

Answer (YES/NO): YES